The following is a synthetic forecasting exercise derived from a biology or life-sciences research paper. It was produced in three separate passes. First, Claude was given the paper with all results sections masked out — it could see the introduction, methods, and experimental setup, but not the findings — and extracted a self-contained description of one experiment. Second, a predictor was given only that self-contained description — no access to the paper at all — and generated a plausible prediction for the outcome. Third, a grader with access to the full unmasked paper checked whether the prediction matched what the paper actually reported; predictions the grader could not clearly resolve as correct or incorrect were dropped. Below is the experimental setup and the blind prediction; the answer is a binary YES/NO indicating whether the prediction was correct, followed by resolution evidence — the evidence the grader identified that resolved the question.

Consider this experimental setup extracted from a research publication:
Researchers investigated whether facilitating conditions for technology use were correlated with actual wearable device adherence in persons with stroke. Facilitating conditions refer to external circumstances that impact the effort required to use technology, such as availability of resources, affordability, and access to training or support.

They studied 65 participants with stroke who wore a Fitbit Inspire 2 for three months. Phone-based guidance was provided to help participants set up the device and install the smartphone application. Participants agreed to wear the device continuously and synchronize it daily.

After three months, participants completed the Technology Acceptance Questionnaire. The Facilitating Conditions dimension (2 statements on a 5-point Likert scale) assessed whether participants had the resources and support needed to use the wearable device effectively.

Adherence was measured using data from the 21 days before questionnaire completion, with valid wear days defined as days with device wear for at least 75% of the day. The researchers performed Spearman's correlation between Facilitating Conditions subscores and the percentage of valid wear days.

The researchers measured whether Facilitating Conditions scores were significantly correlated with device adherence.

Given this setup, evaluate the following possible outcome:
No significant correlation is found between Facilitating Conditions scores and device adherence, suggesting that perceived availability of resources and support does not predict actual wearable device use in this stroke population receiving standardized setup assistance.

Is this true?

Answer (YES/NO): YES